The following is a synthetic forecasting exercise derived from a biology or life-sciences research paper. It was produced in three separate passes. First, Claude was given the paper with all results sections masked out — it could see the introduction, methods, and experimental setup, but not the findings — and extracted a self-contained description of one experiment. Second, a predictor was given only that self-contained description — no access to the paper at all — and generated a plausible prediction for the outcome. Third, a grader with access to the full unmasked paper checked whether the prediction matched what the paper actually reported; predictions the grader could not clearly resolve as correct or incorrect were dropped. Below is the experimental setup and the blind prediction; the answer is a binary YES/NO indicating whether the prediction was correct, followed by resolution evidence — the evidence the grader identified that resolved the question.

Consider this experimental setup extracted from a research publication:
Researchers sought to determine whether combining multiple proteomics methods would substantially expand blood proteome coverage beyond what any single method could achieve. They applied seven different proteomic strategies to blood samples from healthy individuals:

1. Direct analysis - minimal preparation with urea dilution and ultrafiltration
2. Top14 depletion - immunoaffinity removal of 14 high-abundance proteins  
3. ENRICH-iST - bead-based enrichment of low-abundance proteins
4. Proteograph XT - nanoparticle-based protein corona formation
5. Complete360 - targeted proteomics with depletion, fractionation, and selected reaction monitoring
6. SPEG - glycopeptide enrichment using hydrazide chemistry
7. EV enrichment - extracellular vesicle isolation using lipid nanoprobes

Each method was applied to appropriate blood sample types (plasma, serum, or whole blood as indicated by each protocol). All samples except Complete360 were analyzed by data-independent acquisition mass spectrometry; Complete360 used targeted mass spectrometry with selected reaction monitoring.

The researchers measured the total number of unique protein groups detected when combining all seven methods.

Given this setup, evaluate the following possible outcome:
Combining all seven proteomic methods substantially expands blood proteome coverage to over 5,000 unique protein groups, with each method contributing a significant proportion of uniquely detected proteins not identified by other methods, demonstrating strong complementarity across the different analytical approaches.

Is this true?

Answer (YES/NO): NO